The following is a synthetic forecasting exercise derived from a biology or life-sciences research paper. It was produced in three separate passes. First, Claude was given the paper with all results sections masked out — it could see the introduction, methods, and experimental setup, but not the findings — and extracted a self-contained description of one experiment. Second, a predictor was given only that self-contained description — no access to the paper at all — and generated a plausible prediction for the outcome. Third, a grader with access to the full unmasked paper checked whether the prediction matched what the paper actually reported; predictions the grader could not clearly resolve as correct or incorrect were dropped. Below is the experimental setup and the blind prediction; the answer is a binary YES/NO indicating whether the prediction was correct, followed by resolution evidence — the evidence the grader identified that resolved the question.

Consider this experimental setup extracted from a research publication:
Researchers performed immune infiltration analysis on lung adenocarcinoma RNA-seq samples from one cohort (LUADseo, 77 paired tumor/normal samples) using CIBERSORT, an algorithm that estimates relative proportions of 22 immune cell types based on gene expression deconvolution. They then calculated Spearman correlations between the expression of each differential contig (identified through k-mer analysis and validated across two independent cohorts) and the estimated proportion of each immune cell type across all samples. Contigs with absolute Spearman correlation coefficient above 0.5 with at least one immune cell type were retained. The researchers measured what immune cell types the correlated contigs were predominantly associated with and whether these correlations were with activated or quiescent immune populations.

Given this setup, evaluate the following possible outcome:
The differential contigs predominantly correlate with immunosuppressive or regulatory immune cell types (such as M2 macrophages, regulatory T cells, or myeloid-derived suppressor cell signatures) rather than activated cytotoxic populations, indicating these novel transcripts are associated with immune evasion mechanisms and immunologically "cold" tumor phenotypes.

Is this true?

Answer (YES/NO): YES